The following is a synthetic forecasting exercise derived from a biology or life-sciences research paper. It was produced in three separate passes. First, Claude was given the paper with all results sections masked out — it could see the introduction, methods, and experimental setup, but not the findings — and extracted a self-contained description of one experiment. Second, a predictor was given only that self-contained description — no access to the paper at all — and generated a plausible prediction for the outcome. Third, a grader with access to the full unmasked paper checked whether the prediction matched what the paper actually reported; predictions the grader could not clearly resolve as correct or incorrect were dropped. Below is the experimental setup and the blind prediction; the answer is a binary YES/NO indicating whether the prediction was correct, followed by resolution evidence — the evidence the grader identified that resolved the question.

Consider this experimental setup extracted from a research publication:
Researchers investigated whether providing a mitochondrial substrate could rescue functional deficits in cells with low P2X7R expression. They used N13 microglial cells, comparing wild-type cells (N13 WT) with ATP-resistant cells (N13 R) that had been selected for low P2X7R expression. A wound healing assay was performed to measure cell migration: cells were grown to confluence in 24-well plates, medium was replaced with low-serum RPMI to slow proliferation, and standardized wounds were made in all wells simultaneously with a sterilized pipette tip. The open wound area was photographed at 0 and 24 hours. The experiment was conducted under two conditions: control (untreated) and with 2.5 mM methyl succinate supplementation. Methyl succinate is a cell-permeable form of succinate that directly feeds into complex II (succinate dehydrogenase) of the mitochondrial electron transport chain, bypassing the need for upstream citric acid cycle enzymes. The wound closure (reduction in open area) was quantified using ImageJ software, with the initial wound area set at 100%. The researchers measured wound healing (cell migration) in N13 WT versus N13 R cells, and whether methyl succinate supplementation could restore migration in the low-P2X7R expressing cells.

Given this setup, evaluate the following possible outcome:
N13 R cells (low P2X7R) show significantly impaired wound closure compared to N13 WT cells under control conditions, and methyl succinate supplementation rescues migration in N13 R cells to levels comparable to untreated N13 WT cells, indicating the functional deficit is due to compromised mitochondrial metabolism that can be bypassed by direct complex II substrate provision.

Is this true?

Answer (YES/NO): YES